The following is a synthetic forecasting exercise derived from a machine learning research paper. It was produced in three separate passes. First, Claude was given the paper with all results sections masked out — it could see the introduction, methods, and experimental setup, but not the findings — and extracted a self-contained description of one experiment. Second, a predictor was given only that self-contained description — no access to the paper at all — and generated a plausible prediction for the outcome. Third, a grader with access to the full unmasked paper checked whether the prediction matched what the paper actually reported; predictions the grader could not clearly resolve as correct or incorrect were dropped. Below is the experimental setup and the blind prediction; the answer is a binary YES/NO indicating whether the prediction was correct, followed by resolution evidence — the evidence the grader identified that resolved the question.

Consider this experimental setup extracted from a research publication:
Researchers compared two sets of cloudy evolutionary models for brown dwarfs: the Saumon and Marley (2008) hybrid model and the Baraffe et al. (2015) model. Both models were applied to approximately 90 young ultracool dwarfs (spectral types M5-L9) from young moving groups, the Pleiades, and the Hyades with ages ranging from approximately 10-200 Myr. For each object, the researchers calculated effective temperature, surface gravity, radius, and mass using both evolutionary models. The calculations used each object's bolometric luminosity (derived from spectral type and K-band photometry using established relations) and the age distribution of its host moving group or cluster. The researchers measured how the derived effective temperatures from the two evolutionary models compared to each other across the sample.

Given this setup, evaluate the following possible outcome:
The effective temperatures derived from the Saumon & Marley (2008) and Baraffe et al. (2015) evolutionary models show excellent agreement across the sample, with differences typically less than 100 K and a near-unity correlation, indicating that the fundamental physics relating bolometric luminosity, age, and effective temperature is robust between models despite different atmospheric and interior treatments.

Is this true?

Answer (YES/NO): YES